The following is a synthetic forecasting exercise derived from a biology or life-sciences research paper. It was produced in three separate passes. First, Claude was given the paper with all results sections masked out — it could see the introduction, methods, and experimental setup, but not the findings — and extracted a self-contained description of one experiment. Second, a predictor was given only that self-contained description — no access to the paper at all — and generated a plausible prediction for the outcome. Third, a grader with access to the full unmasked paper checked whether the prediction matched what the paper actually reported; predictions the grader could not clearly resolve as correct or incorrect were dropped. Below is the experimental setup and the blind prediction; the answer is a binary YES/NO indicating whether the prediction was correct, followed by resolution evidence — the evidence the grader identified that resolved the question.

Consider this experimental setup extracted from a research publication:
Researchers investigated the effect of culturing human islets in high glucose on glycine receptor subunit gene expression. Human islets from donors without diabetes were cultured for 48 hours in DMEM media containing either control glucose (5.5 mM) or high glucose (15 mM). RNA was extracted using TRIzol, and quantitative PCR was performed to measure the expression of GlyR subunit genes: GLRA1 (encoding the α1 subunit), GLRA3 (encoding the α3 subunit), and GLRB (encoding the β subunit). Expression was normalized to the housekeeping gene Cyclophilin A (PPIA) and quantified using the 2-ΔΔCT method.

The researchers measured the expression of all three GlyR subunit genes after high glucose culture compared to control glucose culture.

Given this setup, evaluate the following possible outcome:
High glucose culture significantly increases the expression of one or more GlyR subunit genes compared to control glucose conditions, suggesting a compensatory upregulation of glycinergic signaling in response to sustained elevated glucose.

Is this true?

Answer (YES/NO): YES